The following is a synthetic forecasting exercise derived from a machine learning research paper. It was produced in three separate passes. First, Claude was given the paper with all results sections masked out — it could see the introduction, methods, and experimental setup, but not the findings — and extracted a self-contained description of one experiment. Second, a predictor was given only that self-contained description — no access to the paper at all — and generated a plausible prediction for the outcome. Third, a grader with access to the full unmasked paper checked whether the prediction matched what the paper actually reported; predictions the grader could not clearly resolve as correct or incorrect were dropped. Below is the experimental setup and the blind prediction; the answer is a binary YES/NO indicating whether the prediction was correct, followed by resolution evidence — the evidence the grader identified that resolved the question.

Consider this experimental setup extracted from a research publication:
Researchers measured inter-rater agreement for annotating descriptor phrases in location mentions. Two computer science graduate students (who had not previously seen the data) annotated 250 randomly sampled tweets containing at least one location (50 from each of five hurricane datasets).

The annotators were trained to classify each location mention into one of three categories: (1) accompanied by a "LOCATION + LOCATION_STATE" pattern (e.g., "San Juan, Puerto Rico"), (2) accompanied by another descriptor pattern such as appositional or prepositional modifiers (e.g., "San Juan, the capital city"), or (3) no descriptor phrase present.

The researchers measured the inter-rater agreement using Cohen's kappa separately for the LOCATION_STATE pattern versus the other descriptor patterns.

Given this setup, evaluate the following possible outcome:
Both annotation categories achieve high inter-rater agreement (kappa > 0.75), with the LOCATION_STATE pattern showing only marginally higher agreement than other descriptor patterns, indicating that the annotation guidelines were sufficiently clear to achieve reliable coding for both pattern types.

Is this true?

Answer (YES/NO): YES